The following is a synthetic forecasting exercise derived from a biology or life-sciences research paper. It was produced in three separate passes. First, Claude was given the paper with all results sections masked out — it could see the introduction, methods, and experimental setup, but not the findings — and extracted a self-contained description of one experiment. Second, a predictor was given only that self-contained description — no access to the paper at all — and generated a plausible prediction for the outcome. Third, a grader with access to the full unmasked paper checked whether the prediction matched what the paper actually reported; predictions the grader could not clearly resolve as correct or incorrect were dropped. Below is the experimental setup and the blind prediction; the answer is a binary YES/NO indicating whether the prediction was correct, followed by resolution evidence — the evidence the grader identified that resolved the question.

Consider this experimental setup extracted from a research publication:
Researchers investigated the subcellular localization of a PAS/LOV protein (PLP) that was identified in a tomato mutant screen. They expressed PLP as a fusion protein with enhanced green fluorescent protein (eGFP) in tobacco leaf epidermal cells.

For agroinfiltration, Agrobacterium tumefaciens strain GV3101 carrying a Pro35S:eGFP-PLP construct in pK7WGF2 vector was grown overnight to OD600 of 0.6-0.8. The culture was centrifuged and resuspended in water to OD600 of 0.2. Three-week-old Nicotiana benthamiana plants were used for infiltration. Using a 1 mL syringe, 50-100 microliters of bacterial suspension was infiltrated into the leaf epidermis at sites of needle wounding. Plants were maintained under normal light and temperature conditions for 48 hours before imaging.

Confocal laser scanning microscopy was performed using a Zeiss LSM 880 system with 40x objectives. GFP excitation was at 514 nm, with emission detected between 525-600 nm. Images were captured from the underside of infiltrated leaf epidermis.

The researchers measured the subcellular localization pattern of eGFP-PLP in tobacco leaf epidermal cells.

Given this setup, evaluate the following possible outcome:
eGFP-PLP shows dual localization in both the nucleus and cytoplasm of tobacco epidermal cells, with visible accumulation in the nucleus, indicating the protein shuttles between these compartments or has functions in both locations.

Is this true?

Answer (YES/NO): YES